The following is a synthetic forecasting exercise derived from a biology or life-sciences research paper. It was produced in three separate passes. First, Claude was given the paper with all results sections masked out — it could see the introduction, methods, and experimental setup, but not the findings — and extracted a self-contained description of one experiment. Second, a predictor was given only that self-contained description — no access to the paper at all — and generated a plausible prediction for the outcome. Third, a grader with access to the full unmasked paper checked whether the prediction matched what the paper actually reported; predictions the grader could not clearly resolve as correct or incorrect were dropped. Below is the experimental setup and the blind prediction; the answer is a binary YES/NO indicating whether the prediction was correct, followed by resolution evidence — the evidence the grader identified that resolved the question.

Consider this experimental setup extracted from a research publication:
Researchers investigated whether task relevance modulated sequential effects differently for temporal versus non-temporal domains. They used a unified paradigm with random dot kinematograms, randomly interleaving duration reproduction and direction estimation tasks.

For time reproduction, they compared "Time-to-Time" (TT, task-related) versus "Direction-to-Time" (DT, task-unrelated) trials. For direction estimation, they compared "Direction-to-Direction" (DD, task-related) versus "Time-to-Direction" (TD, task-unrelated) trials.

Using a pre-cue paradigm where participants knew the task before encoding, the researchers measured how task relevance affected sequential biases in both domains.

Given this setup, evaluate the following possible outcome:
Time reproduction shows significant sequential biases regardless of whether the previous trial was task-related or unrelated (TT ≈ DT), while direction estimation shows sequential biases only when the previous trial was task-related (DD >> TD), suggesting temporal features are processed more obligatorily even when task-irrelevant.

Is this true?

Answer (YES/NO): NO